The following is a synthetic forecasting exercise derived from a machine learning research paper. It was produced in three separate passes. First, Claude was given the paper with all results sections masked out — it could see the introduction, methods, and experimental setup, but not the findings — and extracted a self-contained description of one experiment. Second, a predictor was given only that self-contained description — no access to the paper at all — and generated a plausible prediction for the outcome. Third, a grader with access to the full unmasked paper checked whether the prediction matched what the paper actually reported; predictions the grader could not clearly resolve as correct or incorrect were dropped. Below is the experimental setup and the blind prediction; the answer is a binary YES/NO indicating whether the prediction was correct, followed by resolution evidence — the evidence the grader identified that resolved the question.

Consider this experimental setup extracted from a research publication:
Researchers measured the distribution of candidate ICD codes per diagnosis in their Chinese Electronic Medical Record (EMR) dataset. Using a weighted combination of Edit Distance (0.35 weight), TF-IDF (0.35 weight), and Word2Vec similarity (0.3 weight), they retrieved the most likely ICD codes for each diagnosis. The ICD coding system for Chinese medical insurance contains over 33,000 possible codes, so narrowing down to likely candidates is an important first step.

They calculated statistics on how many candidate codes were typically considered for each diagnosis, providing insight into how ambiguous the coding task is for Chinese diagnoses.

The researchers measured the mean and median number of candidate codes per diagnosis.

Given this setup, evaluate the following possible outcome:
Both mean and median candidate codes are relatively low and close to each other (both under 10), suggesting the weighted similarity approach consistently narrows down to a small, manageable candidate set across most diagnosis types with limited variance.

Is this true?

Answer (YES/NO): NO